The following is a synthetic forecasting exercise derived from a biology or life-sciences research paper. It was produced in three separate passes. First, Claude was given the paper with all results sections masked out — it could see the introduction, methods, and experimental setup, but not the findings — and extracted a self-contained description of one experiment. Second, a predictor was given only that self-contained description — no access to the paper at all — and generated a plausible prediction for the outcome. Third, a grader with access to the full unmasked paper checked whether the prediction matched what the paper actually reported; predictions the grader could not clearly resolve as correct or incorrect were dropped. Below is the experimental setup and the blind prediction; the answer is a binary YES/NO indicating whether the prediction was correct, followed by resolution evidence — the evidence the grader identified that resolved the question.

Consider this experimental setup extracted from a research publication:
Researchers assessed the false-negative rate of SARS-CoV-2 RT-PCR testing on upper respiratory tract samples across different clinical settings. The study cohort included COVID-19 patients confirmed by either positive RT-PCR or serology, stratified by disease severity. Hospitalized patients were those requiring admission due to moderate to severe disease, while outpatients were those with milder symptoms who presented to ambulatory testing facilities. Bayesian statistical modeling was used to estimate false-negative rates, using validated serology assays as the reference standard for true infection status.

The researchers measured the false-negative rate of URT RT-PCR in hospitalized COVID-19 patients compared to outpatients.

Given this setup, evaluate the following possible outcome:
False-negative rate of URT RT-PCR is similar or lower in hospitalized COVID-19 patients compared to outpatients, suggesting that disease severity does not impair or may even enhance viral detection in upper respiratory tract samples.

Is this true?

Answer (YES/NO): YES